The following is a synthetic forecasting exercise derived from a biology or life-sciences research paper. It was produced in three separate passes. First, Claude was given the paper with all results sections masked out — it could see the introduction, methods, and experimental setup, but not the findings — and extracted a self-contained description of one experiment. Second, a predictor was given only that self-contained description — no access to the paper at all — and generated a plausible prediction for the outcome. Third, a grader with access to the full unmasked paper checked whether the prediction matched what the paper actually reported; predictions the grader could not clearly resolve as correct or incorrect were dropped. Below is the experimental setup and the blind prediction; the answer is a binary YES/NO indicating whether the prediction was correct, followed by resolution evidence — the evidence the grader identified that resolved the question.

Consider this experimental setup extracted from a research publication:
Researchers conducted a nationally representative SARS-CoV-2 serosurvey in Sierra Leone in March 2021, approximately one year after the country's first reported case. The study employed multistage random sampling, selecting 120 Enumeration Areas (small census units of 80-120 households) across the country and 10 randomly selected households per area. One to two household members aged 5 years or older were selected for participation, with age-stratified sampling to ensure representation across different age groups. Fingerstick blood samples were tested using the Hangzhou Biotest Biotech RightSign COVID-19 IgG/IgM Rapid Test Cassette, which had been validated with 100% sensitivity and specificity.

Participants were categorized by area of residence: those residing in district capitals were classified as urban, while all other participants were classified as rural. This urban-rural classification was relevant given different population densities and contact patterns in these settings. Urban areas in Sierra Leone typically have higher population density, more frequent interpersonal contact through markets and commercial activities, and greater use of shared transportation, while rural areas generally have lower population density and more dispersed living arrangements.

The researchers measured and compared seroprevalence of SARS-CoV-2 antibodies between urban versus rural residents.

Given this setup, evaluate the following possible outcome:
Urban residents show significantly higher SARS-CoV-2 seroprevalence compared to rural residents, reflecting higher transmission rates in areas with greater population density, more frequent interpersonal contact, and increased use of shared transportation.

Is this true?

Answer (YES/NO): YES